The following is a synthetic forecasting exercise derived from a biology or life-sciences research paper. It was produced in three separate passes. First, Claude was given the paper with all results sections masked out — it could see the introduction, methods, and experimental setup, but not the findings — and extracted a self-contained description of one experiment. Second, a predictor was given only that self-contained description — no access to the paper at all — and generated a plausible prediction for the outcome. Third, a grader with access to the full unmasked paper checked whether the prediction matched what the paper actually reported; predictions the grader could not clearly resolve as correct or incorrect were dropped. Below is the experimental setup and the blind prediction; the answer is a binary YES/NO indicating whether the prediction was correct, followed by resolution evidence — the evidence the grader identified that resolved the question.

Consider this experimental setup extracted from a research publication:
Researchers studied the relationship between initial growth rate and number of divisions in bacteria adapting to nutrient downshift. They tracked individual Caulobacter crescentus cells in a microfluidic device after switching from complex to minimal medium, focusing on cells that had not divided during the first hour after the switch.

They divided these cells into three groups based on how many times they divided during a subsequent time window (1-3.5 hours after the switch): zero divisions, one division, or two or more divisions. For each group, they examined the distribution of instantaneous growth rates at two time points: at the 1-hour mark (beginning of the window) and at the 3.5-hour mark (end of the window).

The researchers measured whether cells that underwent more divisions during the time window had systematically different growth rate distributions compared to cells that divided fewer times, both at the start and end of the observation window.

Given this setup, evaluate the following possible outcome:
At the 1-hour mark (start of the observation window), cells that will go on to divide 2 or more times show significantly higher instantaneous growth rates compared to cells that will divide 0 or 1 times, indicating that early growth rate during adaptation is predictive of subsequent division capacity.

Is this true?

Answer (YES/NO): YES